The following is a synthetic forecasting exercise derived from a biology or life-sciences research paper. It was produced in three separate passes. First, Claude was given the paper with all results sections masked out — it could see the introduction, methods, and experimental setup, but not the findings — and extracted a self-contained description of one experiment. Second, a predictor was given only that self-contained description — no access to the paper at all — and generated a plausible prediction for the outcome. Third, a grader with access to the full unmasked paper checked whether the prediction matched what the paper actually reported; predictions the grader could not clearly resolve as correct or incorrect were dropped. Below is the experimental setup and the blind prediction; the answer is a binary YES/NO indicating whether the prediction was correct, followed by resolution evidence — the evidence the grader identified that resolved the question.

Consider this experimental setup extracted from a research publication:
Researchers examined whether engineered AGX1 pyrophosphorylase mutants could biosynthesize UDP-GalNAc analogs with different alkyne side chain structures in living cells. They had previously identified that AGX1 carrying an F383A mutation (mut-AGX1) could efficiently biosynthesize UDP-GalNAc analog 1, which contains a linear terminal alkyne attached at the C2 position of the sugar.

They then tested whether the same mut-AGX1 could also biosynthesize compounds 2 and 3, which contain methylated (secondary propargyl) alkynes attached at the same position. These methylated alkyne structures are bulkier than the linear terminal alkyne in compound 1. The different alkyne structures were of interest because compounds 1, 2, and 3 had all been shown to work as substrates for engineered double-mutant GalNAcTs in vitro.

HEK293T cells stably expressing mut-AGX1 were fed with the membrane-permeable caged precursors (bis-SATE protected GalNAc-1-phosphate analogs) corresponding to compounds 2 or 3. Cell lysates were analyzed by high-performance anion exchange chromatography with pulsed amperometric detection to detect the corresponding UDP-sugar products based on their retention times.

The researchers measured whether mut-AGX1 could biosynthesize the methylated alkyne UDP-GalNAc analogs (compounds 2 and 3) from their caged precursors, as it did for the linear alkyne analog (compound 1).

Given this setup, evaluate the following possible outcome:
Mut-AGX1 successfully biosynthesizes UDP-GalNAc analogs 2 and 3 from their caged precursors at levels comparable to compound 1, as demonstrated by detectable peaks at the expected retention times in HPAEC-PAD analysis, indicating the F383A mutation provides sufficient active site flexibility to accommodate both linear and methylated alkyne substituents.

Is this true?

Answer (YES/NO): NO